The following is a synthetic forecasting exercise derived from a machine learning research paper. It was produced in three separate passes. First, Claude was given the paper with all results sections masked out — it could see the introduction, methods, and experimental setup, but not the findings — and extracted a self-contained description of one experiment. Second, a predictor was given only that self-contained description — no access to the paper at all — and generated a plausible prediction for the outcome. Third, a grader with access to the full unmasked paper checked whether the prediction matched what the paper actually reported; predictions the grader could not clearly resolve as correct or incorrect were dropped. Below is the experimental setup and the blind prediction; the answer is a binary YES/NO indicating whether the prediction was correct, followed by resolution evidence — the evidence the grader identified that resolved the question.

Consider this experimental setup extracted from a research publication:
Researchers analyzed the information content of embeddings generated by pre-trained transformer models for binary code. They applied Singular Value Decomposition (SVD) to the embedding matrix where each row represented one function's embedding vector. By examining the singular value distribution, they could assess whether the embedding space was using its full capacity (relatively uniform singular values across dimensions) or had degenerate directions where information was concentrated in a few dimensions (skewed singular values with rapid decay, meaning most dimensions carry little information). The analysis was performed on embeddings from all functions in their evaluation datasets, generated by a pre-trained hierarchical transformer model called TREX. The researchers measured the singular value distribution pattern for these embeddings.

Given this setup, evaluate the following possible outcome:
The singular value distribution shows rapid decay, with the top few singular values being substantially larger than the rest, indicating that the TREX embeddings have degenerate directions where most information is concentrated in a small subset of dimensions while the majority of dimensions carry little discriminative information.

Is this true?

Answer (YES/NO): YES